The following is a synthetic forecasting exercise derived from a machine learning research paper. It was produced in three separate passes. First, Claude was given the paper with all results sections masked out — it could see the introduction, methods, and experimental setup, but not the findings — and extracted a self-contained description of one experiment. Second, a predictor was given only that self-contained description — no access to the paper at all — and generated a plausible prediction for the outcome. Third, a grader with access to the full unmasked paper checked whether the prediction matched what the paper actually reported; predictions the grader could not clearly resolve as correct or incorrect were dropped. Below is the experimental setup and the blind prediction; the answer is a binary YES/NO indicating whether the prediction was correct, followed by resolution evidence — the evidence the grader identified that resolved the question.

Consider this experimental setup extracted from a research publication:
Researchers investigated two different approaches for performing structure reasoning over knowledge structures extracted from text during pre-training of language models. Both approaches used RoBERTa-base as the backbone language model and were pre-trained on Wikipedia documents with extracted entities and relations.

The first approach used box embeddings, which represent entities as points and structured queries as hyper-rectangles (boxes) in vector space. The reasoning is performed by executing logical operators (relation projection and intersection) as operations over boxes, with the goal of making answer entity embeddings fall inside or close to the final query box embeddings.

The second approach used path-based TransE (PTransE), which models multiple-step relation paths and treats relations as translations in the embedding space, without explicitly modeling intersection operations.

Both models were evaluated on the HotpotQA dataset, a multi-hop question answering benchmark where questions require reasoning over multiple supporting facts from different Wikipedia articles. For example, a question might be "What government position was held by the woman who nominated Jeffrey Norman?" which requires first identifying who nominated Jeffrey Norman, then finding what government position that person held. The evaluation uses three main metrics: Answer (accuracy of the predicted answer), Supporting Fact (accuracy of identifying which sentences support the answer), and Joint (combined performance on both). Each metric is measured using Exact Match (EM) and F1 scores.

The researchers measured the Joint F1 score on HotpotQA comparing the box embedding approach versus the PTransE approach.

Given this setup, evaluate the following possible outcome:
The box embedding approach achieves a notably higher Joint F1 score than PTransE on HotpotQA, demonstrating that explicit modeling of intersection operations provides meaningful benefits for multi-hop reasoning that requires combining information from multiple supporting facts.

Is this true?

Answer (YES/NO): NO